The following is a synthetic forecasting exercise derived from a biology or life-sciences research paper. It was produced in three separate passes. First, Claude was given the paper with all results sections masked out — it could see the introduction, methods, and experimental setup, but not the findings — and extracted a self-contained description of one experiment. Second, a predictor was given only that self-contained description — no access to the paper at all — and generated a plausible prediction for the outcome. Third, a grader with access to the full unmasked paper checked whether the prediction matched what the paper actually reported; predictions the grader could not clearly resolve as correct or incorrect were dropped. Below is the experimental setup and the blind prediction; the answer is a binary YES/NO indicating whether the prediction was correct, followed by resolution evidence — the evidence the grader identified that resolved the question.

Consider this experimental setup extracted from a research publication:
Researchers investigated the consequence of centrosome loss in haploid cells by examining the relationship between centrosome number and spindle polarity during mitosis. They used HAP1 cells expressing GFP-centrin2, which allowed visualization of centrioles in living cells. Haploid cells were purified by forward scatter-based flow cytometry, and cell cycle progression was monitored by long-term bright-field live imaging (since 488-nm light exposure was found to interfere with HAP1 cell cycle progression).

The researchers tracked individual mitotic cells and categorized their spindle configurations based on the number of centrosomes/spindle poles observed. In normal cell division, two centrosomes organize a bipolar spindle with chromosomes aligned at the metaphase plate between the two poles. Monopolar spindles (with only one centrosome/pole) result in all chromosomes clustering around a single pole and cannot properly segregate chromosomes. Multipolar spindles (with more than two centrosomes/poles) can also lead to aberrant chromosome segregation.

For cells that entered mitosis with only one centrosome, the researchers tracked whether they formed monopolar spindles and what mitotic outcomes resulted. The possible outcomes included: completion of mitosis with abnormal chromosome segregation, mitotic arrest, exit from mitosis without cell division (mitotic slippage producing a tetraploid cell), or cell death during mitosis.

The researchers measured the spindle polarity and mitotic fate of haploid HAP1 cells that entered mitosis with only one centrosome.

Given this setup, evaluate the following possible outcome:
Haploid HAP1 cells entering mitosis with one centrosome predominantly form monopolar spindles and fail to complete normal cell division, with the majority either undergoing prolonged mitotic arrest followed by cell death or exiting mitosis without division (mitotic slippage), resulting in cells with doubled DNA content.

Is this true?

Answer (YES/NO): NO